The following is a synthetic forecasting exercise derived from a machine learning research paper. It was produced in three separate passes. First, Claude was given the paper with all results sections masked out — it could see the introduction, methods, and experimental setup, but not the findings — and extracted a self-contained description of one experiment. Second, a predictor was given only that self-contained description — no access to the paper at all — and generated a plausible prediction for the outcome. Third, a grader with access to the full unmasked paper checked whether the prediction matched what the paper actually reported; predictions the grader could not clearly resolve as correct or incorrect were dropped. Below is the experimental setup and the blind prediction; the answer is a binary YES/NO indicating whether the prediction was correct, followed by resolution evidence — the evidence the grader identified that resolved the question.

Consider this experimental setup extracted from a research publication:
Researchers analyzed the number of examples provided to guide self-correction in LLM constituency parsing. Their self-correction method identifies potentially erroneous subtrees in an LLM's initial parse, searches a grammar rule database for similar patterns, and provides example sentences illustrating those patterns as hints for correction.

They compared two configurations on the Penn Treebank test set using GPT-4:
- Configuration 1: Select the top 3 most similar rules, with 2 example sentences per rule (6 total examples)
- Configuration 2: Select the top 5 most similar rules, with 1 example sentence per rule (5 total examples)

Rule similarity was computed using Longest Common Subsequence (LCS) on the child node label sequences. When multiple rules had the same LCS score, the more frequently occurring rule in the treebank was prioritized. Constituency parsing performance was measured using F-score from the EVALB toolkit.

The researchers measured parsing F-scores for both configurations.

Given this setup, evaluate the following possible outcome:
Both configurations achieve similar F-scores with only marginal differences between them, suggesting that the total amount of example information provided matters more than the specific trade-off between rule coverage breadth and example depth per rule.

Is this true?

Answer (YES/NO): NO